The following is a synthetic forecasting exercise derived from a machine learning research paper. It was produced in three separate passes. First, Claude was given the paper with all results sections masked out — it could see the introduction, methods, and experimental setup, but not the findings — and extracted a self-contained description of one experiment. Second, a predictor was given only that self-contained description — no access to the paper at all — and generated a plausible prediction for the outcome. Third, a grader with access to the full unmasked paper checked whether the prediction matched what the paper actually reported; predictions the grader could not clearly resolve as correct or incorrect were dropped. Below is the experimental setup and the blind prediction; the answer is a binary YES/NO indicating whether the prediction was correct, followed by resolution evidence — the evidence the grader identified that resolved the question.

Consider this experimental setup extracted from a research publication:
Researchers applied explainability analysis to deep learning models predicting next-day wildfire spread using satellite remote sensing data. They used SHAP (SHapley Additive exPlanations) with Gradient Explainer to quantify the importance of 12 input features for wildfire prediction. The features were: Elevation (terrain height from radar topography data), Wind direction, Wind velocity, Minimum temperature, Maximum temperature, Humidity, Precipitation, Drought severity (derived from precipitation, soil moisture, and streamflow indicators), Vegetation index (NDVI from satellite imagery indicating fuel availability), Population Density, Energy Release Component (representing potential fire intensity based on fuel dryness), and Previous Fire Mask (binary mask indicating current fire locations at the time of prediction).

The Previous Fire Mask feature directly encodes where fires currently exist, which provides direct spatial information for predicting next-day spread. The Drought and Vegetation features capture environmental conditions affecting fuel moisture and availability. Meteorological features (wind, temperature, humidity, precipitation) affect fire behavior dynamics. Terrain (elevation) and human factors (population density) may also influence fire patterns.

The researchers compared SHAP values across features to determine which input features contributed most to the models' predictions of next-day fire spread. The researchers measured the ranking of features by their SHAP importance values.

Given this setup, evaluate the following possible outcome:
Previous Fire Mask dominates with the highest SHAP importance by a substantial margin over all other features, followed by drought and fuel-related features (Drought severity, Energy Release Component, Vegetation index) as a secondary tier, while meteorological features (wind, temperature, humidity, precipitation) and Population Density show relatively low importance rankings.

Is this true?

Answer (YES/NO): NO